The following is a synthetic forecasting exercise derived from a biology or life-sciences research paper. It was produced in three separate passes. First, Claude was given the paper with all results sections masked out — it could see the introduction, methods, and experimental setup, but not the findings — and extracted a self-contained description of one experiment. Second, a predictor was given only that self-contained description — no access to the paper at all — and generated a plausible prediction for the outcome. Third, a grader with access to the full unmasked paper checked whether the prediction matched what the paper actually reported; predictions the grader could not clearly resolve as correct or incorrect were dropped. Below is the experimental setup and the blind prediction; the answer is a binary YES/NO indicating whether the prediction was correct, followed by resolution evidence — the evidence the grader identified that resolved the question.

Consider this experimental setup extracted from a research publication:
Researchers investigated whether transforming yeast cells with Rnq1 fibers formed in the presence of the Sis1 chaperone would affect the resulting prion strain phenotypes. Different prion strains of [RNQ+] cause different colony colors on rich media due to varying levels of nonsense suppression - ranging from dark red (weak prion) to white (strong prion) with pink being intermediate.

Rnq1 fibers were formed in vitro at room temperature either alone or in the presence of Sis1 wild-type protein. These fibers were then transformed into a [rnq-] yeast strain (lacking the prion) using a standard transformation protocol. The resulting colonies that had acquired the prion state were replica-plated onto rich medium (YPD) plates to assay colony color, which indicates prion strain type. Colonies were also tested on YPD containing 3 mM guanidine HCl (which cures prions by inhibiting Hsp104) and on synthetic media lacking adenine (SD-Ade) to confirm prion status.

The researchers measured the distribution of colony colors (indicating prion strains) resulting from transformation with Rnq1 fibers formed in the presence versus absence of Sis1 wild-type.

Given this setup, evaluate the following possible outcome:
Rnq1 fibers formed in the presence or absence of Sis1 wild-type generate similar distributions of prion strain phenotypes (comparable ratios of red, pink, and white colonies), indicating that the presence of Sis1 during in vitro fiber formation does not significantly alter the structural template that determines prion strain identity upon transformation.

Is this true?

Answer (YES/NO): NO